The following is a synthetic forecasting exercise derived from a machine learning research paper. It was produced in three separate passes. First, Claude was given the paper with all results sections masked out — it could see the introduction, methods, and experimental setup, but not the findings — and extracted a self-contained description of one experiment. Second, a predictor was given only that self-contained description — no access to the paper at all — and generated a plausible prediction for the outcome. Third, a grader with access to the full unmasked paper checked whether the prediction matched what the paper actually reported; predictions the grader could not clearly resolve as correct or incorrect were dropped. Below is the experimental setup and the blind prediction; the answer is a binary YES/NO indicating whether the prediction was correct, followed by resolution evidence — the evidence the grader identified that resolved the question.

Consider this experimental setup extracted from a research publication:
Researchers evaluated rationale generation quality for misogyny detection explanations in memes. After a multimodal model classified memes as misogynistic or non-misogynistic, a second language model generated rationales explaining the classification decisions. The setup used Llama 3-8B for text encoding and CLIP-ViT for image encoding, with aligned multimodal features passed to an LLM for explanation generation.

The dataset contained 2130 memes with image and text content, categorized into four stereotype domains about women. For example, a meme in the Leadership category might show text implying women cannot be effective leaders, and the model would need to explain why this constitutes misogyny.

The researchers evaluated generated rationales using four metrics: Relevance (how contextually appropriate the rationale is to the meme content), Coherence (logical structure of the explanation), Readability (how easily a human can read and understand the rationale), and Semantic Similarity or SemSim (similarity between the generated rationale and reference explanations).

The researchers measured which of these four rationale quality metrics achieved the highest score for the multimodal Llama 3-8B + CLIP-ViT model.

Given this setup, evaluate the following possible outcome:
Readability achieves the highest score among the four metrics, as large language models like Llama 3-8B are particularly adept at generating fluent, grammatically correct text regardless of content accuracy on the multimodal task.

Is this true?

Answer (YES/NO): YES